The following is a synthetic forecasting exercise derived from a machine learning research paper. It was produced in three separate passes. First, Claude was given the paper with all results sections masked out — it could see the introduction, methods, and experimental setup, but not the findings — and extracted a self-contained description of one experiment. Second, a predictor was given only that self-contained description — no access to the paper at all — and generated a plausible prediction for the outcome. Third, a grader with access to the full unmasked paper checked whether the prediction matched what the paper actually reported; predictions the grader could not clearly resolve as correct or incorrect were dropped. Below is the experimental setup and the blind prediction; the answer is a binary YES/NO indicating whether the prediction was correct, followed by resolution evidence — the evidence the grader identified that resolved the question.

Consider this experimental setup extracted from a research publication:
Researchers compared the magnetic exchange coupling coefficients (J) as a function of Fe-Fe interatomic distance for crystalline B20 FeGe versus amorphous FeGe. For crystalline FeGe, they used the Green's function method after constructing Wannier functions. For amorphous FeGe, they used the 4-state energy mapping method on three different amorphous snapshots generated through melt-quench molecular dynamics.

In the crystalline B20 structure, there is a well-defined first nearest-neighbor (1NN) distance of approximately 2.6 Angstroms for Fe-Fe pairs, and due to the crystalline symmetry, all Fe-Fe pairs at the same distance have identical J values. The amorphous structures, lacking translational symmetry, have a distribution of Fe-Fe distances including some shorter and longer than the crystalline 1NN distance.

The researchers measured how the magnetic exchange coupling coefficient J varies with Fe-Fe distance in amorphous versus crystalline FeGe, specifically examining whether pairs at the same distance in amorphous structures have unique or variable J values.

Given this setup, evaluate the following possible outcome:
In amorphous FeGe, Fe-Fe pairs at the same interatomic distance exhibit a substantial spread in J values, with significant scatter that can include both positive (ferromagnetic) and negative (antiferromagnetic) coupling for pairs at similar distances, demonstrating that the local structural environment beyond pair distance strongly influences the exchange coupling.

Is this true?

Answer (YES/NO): YES